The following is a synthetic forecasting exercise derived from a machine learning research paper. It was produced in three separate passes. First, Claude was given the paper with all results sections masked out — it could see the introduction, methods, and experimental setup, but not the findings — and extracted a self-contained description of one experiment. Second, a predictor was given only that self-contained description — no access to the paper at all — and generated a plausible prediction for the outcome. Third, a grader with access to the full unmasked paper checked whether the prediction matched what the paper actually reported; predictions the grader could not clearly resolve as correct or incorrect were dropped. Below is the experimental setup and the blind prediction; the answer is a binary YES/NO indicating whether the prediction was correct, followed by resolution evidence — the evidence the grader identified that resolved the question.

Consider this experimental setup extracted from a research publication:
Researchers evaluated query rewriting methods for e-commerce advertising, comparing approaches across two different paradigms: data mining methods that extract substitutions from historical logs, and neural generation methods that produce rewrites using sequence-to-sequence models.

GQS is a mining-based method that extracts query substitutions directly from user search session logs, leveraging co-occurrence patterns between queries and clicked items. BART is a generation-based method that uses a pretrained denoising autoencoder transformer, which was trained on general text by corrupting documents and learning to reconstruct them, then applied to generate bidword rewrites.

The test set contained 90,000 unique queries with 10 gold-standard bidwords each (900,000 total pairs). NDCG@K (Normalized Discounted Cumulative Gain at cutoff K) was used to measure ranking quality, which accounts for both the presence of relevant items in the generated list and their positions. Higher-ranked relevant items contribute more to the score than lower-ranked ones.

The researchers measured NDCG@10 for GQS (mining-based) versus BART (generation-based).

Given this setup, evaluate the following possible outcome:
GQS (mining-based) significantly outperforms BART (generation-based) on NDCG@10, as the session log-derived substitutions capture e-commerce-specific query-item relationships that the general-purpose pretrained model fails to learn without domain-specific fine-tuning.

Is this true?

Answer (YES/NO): NO